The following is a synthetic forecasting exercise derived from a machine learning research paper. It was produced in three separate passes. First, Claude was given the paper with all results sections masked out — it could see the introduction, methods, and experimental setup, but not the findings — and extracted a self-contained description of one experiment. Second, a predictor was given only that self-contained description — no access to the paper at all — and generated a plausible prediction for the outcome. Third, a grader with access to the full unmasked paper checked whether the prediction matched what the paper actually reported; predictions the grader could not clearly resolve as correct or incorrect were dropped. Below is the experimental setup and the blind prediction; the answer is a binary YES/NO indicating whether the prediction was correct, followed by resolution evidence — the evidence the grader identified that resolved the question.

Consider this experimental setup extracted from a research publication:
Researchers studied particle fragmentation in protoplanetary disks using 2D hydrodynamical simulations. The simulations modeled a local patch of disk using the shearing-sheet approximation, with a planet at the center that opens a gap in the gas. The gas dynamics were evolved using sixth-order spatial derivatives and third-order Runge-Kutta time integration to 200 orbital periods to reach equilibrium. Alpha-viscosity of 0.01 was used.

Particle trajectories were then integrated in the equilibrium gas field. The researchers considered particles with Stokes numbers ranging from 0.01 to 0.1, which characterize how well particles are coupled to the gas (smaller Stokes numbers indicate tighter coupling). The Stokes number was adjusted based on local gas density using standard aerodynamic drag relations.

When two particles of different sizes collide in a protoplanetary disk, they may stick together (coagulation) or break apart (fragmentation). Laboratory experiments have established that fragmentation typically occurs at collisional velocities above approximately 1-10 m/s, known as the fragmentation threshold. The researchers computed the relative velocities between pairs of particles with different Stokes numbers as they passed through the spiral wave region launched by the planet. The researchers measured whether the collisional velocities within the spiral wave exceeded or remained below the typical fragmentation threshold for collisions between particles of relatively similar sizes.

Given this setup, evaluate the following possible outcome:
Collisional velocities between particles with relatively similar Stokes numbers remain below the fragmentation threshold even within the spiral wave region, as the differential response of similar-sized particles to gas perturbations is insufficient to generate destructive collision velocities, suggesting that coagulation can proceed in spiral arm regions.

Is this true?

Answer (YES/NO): NO